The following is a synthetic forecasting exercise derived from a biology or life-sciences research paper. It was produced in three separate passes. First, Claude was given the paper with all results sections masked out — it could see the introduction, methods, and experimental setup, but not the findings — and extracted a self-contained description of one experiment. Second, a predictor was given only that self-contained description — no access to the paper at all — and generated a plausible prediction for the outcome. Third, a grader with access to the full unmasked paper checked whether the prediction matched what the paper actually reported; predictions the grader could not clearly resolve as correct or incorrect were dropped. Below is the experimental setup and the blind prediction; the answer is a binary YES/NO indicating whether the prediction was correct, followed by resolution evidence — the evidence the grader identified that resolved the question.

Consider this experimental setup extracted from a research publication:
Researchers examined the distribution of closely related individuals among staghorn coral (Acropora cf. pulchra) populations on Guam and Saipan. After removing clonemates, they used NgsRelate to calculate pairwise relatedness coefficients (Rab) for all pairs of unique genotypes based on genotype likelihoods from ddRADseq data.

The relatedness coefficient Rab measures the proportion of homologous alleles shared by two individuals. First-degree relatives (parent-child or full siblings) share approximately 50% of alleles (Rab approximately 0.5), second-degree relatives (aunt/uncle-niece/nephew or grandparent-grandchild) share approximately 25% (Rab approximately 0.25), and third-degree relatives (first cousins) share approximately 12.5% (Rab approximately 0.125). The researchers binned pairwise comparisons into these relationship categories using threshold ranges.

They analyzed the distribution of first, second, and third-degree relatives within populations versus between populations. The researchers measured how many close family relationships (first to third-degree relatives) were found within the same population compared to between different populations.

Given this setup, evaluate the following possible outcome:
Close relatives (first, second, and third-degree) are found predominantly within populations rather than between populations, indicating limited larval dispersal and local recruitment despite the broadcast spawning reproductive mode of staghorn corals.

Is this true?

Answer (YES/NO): YES